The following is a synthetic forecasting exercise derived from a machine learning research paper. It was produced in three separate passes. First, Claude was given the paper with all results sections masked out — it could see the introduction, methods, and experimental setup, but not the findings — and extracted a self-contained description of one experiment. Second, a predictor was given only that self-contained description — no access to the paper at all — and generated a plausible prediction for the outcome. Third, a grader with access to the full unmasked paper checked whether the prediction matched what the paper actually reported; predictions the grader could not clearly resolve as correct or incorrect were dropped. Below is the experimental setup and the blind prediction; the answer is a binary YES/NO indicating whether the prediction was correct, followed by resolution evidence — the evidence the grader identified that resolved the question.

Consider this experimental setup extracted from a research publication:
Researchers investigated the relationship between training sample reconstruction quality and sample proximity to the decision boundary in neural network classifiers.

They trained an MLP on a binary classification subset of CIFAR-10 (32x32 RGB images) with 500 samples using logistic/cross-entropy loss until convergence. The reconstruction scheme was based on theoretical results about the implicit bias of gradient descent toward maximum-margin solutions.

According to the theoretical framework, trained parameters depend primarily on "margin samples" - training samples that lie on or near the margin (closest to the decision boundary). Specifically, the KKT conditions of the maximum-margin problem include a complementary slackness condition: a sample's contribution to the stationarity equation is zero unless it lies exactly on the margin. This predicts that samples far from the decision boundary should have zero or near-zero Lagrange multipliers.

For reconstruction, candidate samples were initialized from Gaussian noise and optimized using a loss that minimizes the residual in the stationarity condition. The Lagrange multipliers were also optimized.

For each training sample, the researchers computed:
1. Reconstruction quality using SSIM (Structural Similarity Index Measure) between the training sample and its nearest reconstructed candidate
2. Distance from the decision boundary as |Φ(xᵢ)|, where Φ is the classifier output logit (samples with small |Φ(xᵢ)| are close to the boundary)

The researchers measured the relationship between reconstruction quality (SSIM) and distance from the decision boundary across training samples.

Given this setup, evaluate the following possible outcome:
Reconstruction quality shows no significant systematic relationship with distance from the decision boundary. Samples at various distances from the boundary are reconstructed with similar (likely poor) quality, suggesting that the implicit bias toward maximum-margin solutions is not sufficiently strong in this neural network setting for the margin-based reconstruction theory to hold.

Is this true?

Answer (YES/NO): NO